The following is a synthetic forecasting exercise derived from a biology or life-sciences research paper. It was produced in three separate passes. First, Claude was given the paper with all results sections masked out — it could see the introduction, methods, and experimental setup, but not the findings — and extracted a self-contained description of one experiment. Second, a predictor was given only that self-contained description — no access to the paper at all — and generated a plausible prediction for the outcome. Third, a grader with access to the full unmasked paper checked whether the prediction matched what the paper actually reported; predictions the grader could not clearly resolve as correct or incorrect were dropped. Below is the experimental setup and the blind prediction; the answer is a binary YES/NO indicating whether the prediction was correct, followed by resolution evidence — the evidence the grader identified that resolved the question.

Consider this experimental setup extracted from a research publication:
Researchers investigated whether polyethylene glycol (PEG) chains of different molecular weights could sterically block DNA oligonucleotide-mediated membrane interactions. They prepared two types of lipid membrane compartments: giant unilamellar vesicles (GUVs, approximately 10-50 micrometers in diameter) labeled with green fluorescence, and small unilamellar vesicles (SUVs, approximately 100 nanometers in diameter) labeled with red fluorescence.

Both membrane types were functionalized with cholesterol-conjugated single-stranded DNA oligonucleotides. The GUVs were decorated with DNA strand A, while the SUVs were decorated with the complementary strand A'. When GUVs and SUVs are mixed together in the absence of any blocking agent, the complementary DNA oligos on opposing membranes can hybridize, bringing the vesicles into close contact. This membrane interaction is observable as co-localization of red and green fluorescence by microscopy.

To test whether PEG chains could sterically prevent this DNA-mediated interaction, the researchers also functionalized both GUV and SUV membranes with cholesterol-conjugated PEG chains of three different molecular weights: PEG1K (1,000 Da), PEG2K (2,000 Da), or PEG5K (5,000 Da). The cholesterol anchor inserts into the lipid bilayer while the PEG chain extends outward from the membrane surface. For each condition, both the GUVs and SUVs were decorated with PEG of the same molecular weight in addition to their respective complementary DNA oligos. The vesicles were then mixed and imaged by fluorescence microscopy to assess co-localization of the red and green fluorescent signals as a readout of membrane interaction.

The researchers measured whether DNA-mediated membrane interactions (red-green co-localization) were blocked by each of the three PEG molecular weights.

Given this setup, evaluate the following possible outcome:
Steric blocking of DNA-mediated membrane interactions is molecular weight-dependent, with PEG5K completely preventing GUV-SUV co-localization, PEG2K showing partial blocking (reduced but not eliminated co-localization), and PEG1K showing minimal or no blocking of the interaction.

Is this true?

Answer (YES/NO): NO